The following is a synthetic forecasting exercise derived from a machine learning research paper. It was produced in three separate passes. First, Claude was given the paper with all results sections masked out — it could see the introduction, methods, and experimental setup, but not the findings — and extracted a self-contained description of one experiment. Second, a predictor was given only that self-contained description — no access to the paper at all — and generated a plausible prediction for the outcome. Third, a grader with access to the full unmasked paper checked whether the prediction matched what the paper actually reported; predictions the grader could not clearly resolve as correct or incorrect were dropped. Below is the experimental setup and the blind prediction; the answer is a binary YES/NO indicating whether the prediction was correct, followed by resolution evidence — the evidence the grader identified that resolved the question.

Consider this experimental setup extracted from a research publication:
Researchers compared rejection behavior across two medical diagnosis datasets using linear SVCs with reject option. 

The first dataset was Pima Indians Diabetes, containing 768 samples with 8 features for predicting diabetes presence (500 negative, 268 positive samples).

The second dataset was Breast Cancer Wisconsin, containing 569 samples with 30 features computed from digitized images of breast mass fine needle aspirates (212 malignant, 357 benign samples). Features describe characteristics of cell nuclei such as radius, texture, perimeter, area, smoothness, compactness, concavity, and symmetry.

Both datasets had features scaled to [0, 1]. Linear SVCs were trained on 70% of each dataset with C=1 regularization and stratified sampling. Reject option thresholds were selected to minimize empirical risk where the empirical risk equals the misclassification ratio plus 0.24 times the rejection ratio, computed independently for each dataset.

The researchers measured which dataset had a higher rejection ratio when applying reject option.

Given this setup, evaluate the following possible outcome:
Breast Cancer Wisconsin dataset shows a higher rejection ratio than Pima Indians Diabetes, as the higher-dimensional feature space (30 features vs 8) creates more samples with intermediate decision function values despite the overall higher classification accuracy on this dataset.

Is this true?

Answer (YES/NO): NO